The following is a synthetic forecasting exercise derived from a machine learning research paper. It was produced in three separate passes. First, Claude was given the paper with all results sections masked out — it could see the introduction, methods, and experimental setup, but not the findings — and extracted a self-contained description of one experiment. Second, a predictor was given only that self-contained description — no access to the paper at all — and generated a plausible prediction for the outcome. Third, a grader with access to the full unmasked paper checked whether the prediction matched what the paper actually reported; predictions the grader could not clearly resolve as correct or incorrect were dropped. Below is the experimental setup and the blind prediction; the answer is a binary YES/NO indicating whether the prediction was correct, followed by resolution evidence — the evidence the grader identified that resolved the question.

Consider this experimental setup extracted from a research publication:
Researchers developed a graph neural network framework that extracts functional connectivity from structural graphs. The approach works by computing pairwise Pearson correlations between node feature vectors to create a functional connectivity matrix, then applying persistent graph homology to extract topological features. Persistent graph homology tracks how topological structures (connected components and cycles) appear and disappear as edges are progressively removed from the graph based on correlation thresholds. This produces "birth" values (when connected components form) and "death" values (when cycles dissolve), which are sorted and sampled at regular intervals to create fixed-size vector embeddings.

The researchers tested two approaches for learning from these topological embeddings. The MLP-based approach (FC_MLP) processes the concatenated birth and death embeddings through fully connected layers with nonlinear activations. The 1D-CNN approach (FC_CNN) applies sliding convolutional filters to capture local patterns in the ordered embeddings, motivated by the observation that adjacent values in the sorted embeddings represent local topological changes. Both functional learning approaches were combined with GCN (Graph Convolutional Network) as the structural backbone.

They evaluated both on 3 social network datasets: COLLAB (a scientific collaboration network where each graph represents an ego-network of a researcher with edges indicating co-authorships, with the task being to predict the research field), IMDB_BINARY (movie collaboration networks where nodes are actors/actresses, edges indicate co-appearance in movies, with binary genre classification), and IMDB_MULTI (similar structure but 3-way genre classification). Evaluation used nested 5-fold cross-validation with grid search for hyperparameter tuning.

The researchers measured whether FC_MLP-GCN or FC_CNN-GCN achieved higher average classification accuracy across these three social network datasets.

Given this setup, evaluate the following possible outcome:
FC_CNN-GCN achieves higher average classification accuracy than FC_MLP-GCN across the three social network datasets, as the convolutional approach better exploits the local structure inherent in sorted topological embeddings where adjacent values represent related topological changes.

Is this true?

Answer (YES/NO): YES